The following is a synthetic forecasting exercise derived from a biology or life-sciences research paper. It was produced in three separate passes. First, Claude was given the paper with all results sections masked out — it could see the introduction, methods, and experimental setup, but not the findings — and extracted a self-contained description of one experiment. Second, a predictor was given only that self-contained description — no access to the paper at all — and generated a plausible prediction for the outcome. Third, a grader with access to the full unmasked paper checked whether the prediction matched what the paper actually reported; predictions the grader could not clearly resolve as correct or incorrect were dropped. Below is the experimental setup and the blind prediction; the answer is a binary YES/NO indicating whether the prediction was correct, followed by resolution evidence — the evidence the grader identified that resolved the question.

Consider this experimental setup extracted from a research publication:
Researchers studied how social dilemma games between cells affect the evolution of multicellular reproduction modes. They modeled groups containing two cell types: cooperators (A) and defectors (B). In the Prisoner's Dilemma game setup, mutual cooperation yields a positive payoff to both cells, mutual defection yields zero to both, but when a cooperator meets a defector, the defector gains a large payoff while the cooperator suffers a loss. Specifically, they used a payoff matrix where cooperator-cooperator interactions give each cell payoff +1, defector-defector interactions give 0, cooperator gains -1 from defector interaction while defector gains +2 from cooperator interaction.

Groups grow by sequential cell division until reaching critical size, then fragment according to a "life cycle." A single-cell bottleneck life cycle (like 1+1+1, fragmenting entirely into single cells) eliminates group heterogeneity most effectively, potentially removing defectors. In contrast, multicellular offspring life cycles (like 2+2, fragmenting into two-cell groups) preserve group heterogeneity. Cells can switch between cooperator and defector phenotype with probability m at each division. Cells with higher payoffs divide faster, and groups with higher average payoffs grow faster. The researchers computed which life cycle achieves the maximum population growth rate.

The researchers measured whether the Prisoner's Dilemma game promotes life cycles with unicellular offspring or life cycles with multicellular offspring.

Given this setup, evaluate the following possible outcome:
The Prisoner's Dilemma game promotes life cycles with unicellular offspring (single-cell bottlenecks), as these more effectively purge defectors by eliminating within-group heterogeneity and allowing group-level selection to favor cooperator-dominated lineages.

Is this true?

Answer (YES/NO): NO